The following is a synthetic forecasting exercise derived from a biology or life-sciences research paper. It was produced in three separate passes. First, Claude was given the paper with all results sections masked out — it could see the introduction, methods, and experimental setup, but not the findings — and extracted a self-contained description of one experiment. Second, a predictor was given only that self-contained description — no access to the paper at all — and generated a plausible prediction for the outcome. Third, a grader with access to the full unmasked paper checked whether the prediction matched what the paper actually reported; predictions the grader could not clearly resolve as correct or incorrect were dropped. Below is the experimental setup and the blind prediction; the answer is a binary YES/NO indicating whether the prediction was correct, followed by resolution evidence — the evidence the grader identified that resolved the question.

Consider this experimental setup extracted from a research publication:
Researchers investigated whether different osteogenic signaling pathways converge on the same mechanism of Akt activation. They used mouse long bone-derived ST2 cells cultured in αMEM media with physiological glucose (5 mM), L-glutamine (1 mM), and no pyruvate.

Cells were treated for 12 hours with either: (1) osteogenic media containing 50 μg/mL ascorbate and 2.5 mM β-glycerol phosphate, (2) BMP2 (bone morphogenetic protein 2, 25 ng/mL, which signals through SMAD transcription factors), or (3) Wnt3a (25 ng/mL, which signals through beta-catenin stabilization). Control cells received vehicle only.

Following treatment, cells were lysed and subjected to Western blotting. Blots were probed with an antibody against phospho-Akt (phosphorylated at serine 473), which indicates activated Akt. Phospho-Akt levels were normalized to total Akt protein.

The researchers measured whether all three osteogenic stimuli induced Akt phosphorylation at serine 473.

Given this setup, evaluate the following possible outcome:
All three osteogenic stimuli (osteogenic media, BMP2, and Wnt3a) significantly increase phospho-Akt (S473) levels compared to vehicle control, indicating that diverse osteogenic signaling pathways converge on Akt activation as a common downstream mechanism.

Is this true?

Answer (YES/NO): YES